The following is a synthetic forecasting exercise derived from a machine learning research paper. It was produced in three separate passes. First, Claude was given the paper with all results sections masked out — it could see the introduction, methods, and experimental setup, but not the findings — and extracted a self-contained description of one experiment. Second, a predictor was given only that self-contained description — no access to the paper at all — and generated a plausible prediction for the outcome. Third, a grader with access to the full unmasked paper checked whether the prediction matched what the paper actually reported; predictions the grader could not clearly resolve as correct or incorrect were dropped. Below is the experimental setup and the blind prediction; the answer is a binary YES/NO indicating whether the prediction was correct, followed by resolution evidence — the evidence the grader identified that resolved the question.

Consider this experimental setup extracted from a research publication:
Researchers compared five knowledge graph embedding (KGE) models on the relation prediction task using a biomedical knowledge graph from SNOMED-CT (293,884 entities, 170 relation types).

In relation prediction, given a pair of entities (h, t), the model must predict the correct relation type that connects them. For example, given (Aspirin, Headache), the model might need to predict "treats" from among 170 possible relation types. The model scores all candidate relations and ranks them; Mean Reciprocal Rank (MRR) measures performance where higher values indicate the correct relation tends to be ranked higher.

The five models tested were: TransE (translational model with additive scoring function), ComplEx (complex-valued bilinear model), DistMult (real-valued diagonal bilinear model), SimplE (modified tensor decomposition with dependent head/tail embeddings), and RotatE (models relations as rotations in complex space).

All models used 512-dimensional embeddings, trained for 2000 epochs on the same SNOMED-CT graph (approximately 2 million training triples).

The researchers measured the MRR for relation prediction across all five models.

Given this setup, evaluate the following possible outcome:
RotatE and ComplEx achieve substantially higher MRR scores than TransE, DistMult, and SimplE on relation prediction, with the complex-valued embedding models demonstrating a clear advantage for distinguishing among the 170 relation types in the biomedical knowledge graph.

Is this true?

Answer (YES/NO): NO